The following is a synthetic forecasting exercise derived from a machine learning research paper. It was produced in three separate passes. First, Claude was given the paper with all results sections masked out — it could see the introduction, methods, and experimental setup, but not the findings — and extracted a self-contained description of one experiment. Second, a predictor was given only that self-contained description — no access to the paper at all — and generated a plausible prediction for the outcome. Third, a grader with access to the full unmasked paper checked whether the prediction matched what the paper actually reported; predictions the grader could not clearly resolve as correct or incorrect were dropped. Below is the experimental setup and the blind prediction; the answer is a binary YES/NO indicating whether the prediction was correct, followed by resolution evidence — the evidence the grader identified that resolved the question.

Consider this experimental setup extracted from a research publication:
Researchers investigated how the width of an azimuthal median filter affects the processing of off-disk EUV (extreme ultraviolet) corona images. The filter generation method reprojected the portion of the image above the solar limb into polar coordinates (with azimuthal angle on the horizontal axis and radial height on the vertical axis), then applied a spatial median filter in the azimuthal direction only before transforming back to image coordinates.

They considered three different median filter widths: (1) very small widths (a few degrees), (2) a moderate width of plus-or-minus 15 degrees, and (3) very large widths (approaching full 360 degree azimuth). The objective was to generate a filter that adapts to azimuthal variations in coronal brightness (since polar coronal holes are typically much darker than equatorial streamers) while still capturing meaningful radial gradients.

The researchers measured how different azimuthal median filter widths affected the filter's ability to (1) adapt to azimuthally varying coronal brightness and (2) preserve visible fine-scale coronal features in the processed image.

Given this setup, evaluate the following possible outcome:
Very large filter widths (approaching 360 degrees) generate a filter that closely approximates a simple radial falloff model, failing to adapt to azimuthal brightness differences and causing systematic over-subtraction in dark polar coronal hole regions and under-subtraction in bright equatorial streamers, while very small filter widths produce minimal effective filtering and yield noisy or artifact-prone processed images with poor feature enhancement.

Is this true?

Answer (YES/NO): NO